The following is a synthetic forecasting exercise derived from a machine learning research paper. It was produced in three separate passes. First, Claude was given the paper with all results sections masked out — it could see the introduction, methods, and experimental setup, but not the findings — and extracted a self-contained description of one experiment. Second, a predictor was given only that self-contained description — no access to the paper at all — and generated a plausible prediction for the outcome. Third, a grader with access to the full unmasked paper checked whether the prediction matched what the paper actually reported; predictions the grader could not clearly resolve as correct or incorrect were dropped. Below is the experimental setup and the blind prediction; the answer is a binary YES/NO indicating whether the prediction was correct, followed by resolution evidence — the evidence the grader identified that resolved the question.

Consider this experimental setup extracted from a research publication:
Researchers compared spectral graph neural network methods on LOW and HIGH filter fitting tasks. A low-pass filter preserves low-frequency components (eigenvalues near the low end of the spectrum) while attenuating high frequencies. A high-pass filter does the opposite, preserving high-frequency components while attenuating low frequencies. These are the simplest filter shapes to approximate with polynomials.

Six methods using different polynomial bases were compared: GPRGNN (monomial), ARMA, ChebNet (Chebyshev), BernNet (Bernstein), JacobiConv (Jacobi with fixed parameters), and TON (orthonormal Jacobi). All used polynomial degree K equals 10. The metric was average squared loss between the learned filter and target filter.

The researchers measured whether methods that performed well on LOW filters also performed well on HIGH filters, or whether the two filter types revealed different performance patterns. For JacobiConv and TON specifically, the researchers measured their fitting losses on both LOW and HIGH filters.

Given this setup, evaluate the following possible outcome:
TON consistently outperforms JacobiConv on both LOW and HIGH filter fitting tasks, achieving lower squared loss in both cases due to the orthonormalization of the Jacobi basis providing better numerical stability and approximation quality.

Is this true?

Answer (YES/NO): NO